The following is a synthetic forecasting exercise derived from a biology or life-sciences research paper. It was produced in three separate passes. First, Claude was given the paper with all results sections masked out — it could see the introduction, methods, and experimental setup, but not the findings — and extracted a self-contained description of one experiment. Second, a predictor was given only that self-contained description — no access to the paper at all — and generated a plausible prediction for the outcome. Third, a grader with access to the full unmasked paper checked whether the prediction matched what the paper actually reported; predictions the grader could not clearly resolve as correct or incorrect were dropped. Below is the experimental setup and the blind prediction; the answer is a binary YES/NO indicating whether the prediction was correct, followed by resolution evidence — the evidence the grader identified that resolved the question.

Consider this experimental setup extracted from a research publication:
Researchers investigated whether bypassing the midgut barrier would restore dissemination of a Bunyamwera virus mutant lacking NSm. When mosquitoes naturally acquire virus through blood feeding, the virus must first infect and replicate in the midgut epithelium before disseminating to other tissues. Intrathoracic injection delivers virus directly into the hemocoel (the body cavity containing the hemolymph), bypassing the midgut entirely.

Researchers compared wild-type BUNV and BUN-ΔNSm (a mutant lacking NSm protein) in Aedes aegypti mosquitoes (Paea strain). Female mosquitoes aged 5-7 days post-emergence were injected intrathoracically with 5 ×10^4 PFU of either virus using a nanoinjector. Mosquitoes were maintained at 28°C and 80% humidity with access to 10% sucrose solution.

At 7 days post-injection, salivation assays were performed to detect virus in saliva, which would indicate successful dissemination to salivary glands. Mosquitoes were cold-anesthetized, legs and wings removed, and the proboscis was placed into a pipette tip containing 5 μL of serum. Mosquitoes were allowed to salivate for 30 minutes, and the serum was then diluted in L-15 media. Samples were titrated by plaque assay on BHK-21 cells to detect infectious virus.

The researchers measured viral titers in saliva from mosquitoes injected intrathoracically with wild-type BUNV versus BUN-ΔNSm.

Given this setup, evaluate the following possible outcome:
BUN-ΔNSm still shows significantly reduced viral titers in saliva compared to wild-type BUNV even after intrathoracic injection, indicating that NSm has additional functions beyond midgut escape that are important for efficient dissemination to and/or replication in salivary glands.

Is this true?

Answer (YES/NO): NO